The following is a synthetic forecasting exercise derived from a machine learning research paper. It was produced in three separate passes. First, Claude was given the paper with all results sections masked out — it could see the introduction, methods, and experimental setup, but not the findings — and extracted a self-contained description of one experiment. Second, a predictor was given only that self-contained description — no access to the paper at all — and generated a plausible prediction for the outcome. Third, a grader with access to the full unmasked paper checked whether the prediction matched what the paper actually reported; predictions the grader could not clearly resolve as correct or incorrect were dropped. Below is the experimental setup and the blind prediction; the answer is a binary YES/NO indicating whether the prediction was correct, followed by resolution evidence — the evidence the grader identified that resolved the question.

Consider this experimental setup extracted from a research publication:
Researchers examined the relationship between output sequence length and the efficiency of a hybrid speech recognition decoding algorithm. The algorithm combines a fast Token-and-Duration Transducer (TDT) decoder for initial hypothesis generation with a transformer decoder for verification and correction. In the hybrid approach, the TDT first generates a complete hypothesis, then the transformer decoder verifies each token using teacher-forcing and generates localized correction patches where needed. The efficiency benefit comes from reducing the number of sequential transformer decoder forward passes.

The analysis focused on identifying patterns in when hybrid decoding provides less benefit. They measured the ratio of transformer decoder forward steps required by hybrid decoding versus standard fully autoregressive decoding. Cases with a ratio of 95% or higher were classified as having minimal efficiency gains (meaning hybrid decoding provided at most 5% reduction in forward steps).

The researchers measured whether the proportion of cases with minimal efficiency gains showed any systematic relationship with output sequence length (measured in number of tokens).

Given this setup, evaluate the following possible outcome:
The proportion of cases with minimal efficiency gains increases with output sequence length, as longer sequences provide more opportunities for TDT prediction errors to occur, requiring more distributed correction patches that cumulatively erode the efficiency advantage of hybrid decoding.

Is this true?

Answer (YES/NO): NO